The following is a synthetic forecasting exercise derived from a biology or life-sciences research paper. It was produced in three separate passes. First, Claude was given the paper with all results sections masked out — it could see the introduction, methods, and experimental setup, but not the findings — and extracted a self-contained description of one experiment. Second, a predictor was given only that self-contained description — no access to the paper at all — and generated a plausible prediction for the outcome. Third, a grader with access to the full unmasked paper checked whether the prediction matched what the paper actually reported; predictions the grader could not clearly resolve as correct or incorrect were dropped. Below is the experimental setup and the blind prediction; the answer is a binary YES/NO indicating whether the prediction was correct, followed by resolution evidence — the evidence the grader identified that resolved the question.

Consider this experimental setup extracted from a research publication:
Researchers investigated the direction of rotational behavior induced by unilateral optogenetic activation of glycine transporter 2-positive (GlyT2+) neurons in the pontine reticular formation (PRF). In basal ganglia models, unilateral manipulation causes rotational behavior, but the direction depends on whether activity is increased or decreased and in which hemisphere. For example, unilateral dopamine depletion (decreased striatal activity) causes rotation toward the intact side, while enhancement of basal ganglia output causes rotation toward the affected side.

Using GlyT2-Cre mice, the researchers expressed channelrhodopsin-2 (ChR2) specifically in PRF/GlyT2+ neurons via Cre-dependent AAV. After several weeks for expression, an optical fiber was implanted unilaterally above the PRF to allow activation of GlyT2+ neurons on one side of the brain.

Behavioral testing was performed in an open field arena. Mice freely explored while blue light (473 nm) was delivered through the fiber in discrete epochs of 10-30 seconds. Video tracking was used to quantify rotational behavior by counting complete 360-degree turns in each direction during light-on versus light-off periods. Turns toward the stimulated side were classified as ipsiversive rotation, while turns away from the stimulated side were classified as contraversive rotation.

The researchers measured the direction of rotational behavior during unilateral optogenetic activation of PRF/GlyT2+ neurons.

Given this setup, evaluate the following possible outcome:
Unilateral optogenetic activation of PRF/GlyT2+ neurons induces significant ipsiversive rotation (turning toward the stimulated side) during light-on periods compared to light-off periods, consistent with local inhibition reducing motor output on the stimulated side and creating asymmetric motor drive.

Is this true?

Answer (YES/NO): NO